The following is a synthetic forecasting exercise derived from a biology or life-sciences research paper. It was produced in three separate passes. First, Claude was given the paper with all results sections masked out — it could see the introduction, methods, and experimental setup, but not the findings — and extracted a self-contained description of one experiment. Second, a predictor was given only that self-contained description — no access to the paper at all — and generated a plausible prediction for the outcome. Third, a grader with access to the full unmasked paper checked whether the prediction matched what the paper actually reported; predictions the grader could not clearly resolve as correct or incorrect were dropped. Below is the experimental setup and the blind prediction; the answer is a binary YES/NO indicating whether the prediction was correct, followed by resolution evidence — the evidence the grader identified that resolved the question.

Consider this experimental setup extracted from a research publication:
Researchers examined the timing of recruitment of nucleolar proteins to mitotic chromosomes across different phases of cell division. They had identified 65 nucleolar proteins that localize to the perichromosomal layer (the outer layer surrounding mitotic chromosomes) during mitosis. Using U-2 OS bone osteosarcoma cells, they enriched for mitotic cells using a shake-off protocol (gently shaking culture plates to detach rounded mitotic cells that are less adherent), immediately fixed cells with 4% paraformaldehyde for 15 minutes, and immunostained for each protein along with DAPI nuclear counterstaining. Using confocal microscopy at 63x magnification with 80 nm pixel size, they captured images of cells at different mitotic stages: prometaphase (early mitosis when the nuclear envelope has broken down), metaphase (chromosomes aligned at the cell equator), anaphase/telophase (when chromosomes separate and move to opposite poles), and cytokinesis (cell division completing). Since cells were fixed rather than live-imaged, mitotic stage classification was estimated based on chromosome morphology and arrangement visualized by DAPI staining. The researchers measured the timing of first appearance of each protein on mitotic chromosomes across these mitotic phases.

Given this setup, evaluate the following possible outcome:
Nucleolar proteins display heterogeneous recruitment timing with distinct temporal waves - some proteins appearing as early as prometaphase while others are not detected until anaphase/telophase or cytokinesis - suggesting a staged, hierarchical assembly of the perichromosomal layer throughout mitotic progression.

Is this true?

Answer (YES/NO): YES